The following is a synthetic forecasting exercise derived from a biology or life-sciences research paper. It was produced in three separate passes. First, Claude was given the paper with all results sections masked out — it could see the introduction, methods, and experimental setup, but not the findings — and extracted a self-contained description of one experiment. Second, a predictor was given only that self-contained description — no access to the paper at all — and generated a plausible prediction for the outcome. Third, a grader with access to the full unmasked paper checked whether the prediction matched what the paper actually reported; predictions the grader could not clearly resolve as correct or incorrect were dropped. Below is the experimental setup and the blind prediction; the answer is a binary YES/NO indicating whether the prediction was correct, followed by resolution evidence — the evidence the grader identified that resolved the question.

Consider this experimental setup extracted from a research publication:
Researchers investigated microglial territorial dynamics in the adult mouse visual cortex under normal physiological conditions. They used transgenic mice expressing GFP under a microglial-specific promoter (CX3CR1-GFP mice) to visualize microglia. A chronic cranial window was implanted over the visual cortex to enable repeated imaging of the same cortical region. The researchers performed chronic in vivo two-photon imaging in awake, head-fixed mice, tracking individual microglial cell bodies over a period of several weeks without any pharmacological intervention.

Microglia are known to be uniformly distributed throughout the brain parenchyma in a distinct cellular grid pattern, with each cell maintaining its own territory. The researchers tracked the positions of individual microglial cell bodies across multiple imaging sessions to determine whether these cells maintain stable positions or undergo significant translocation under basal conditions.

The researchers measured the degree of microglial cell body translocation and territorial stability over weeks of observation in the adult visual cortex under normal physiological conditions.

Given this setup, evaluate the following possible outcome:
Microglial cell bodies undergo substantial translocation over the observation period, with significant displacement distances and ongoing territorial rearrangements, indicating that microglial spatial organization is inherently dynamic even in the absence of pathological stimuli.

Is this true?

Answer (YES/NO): NO